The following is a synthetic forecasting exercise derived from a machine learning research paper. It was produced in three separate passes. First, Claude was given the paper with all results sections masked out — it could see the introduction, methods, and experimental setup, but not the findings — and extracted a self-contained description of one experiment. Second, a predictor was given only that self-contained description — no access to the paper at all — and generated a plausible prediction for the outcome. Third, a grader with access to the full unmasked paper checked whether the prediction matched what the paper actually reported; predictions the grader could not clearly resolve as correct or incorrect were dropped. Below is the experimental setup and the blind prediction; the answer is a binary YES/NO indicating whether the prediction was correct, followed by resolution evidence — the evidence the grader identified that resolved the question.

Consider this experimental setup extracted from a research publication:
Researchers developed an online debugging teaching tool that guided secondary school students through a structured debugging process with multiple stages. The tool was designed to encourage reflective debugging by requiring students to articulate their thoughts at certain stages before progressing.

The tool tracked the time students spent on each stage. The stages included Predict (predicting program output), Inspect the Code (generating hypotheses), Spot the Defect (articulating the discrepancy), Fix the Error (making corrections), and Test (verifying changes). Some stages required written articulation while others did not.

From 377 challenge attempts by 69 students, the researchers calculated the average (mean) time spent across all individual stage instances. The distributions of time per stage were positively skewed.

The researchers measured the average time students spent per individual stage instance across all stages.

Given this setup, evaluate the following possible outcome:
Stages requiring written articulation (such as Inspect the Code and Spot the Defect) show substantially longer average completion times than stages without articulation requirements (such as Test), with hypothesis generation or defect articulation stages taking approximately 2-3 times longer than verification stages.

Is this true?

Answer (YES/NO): NO